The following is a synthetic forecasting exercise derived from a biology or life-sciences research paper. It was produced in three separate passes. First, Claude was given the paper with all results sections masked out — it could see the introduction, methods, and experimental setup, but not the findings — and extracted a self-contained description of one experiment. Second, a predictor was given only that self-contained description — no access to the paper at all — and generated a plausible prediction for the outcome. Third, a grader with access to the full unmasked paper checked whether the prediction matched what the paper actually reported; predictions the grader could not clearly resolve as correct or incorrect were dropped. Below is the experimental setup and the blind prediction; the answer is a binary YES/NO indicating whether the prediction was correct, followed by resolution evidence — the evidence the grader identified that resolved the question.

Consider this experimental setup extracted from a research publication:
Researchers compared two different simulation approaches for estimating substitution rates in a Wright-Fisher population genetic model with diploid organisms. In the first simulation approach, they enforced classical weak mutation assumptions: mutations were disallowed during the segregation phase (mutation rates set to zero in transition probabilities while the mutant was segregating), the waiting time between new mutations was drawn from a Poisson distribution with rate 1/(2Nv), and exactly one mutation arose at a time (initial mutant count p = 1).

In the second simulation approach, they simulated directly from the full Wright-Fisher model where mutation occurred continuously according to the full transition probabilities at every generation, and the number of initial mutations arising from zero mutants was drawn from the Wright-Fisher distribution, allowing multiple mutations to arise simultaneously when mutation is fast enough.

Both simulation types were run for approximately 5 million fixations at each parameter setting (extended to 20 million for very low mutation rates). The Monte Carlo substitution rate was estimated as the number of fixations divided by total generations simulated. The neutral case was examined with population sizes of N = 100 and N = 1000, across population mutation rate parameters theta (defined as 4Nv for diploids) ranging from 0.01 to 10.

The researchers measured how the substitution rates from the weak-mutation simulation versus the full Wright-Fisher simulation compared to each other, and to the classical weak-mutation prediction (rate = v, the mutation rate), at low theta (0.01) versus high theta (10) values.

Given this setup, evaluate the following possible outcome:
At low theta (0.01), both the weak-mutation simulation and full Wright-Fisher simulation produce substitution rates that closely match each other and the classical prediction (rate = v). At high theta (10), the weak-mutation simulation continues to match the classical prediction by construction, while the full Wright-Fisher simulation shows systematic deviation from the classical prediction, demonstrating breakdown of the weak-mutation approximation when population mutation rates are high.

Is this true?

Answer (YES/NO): NO